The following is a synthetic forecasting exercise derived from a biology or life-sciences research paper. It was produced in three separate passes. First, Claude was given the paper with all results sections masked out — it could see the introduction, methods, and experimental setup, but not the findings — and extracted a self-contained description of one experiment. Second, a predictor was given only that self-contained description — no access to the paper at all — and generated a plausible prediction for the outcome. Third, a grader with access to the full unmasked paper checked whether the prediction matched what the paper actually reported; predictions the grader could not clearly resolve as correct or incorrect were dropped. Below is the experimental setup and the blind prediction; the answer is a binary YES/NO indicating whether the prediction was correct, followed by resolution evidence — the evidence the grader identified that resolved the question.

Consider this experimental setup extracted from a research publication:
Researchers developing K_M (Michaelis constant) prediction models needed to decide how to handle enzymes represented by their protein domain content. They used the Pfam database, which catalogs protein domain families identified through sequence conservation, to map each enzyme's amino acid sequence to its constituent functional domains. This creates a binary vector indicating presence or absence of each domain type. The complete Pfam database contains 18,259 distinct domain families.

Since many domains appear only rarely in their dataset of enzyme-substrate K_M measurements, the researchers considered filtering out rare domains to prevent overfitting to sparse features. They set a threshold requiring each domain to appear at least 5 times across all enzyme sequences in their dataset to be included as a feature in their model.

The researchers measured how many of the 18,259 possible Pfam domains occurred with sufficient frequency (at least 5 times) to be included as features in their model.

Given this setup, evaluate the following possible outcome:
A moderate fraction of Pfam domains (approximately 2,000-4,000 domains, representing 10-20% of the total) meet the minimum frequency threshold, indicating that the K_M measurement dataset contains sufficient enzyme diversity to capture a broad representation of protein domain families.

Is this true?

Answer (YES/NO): NO